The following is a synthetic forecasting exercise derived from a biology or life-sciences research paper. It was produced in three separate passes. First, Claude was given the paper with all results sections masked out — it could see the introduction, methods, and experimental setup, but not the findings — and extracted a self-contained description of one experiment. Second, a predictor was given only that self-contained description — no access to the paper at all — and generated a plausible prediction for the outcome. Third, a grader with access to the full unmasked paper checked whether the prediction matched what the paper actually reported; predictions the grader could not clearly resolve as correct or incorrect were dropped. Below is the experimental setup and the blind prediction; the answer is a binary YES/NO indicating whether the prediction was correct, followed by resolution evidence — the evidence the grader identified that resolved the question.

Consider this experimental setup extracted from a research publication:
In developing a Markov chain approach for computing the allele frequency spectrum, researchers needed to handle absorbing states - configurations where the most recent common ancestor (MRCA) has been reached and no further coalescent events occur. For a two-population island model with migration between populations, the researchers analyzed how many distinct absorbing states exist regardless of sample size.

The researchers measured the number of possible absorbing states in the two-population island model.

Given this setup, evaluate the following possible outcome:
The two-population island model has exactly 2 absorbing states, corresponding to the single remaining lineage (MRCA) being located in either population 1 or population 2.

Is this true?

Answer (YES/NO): YES